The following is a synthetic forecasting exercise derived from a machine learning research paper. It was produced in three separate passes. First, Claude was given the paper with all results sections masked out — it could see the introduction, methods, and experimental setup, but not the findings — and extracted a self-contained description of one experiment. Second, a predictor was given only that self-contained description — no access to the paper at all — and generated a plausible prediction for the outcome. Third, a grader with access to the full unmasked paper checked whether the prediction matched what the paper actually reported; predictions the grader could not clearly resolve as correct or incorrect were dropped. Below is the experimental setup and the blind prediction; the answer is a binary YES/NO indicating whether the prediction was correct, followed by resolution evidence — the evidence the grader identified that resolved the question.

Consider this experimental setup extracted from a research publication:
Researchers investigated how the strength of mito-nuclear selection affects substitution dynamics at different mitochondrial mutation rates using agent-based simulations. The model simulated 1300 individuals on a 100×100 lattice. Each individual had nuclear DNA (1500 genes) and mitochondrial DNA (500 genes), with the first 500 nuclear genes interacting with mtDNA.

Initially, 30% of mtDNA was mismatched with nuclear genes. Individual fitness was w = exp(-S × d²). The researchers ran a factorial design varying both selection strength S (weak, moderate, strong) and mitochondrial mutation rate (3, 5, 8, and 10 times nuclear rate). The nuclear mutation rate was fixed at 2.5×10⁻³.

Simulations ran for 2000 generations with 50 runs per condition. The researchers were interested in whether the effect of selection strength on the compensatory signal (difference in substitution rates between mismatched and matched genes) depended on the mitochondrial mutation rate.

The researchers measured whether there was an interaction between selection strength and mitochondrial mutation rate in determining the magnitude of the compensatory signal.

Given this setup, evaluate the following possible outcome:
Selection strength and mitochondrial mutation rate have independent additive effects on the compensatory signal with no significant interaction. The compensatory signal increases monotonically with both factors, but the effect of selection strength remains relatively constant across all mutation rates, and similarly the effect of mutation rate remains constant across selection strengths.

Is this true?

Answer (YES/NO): NO